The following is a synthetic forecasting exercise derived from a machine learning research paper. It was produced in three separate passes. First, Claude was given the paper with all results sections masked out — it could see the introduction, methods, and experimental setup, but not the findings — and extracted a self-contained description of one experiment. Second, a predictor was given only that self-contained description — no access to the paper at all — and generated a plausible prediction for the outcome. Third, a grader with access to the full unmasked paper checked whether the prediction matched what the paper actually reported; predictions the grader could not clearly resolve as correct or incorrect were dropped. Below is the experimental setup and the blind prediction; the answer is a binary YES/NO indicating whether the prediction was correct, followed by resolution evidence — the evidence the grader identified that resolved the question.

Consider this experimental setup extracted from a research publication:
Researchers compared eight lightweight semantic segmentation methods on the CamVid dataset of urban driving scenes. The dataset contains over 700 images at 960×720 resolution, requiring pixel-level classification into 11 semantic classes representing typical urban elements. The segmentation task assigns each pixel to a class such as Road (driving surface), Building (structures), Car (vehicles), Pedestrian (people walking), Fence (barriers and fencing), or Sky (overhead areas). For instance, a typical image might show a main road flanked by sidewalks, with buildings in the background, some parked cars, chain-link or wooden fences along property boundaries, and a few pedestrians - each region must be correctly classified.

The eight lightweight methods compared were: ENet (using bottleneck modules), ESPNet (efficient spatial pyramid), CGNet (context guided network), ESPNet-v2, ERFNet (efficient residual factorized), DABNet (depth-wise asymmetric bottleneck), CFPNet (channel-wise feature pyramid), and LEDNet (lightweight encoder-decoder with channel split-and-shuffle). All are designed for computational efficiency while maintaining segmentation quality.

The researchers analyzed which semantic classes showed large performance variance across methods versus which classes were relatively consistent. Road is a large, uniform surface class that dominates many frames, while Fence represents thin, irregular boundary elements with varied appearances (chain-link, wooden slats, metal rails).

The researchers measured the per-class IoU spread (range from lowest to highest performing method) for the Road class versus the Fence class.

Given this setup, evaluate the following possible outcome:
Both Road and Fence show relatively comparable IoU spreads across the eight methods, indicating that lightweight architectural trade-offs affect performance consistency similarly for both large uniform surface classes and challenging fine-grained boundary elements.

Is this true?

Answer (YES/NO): NO